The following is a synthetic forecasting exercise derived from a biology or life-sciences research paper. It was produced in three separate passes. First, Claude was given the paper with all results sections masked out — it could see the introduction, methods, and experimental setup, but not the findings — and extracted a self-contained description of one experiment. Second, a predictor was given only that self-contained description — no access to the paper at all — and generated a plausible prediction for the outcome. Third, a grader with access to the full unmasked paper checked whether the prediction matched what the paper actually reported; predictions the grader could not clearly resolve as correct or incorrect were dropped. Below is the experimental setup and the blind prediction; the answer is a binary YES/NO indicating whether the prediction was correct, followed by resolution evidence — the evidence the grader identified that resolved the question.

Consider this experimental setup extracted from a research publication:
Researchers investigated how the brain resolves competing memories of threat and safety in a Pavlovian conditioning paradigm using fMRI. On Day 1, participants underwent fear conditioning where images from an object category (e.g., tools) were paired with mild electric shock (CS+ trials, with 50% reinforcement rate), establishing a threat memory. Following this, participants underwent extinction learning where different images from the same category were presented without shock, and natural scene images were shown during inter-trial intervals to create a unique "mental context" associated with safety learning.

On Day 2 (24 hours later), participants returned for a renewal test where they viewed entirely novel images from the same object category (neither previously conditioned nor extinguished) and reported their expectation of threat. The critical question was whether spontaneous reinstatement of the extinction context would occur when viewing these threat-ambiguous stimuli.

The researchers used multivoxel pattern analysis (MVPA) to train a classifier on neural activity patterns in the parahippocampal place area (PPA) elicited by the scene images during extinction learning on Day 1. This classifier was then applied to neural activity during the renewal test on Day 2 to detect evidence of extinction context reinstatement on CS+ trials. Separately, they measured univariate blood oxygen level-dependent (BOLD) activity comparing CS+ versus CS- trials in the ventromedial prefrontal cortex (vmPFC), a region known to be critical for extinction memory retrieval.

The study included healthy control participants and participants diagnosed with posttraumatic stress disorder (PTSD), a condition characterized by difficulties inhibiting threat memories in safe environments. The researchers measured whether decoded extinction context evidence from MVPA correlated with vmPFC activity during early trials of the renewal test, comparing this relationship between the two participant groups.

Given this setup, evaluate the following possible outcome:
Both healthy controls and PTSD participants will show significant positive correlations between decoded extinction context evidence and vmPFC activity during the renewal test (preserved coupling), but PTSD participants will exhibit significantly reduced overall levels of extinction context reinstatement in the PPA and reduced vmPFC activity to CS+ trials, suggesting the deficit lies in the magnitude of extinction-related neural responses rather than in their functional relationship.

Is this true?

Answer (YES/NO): NO